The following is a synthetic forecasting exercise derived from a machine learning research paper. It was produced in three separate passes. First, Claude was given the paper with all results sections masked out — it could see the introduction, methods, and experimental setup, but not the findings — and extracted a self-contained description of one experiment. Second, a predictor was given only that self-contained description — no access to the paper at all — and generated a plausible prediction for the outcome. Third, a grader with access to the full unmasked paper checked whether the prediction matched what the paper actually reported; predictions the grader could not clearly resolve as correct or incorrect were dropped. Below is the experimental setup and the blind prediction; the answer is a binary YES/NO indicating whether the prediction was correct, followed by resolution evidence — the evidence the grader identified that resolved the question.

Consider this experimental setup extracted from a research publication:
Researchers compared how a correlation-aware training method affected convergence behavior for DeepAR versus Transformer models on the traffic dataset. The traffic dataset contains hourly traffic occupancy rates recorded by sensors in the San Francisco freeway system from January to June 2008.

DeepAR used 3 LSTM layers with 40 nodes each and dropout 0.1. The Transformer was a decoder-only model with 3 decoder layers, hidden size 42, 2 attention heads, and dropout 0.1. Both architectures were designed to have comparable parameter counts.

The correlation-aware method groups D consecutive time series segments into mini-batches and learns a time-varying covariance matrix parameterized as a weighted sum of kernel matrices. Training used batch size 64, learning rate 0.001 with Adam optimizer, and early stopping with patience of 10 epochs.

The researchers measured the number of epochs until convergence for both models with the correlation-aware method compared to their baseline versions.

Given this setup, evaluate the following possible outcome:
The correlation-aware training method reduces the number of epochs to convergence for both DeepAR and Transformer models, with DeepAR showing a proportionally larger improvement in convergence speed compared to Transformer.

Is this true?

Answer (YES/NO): NO